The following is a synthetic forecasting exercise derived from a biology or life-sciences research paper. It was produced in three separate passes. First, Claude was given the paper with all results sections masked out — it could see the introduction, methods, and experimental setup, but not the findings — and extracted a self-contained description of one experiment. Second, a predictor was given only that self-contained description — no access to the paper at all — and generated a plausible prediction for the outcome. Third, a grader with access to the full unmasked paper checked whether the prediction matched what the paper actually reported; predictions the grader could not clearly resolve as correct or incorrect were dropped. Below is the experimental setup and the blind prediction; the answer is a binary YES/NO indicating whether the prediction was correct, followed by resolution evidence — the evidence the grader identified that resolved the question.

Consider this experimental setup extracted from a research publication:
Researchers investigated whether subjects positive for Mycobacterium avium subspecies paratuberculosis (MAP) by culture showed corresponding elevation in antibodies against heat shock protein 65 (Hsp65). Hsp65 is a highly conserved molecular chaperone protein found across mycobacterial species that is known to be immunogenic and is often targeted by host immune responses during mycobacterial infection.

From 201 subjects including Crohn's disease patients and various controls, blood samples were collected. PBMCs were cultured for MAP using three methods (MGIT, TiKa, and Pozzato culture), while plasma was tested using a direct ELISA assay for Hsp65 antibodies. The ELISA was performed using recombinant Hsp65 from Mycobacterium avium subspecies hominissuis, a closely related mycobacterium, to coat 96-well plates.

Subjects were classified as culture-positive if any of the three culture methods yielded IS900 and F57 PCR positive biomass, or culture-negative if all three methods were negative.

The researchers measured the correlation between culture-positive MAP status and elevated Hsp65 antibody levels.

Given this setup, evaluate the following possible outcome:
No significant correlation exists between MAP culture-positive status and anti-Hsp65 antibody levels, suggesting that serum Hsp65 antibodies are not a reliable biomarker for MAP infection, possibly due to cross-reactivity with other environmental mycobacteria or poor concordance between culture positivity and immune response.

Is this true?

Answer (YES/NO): YES